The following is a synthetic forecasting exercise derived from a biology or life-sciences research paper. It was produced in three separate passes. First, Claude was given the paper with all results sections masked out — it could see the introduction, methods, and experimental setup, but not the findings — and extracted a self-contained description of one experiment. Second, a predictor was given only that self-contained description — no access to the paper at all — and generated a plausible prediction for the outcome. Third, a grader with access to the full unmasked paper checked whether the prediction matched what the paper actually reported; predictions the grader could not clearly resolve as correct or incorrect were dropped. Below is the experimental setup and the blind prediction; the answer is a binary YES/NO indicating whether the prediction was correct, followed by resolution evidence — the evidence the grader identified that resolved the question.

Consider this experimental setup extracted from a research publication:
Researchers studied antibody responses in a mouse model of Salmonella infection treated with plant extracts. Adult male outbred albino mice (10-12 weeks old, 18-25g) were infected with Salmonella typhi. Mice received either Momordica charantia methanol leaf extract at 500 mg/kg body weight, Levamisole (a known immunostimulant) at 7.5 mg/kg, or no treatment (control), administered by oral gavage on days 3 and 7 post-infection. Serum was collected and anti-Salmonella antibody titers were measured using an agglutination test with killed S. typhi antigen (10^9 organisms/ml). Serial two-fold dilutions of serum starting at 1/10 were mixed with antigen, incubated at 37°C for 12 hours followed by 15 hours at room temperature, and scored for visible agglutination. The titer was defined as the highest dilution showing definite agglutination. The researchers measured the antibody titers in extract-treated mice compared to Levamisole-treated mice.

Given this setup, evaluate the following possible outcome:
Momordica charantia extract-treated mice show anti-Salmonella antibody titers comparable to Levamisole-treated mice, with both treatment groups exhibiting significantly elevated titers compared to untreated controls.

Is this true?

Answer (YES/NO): NO